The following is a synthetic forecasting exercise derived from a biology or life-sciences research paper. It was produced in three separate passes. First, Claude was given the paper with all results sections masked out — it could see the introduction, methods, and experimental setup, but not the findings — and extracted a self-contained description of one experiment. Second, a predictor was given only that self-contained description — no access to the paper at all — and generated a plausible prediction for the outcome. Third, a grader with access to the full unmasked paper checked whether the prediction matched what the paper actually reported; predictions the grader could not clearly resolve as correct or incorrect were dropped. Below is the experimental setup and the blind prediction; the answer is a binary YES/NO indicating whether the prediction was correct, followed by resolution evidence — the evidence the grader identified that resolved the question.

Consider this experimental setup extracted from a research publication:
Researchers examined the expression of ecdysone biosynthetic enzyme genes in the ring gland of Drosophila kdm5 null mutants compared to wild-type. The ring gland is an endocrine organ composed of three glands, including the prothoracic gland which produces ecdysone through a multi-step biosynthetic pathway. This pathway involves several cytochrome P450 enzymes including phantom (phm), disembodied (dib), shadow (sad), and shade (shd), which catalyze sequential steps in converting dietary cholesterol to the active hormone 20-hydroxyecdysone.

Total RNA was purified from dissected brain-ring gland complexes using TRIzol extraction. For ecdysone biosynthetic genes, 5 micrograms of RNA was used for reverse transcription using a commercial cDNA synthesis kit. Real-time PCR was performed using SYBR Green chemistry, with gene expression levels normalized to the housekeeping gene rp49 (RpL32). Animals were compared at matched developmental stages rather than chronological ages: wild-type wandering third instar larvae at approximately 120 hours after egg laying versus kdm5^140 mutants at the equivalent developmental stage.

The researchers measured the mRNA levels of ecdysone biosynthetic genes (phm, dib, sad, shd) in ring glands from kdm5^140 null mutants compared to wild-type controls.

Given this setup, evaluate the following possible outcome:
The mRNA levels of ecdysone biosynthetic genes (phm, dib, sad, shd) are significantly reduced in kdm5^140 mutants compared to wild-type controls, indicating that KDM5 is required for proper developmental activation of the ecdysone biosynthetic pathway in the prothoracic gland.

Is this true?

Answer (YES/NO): NO